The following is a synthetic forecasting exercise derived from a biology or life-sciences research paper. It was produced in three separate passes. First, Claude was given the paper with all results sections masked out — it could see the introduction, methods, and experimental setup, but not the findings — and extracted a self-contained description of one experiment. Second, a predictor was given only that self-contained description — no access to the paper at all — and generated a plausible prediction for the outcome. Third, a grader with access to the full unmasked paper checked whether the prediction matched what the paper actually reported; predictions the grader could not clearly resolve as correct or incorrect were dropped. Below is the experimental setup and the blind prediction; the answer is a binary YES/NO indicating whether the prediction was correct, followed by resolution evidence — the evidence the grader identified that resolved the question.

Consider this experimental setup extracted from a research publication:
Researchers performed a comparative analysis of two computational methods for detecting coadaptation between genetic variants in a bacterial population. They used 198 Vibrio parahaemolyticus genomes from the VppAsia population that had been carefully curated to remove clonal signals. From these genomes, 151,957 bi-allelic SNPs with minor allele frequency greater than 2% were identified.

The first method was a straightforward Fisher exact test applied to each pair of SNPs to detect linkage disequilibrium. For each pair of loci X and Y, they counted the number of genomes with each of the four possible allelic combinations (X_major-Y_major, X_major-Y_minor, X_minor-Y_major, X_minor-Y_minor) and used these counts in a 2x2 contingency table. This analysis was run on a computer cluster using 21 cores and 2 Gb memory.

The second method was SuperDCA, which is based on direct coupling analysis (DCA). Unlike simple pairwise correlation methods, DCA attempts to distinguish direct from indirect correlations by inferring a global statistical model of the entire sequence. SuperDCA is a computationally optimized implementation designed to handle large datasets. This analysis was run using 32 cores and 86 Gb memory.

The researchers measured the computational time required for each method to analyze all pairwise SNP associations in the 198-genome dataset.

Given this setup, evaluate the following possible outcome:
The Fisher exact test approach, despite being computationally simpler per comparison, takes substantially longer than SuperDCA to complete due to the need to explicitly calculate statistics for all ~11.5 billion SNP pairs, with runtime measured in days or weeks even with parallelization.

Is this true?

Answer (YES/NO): NO